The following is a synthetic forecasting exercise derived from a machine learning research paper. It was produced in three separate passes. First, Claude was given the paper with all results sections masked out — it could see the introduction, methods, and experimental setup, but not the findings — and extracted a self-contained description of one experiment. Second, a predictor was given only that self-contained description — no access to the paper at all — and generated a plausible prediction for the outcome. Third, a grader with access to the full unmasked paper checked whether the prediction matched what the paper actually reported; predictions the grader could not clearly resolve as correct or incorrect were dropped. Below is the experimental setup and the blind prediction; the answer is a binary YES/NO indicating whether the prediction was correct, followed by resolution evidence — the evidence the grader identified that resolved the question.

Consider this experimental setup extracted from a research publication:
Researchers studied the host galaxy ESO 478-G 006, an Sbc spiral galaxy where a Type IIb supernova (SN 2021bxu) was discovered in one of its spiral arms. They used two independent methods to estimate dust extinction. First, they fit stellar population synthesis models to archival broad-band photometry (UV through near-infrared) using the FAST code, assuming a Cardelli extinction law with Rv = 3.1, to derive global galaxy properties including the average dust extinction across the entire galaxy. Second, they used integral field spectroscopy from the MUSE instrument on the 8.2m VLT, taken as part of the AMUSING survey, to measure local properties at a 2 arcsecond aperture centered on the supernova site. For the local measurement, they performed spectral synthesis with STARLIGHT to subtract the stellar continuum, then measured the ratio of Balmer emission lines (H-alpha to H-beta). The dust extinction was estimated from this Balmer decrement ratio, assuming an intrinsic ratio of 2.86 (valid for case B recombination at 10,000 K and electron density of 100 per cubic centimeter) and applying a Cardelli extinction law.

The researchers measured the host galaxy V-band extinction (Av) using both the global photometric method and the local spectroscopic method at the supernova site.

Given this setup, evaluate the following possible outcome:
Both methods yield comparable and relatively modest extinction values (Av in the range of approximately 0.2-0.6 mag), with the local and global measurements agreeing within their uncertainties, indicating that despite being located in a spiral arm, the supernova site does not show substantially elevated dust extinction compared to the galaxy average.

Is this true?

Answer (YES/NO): NO